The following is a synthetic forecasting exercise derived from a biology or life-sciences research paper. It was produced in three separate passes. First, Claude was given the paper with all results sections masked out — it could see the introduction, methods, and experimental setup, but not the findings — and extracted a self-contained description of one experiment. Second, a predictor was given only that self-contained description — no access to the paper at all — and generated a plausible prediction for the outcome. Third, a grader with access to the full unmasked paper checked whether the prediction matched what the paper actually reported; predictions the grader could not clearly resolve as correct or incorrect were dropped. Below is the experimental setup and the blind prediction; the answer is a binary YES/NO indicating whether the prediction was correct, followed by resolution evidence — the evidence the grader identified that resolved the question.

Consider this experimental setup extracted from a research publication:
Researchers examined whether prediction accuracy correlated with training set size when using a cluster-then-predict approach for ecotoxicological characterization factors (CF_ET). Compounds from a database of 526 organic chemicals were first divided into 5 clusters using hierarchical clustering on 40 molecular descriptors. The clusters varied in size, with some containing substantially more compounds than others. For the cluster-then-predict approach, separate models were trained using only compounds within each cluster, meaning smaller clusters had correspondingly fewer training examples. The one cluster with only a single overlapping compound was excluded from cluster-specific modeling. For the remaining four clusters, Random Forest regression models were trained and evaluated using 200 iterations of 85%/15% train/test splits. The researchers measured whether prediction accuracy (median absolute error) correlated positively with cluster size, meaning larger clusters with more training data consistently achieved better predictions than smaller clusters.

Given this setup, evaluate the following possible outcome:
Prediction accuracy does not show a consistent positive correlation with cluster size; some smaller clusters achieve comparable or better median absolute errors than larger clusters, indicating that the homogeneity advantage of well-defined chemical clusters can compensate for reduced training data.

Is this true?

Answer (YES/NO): YES